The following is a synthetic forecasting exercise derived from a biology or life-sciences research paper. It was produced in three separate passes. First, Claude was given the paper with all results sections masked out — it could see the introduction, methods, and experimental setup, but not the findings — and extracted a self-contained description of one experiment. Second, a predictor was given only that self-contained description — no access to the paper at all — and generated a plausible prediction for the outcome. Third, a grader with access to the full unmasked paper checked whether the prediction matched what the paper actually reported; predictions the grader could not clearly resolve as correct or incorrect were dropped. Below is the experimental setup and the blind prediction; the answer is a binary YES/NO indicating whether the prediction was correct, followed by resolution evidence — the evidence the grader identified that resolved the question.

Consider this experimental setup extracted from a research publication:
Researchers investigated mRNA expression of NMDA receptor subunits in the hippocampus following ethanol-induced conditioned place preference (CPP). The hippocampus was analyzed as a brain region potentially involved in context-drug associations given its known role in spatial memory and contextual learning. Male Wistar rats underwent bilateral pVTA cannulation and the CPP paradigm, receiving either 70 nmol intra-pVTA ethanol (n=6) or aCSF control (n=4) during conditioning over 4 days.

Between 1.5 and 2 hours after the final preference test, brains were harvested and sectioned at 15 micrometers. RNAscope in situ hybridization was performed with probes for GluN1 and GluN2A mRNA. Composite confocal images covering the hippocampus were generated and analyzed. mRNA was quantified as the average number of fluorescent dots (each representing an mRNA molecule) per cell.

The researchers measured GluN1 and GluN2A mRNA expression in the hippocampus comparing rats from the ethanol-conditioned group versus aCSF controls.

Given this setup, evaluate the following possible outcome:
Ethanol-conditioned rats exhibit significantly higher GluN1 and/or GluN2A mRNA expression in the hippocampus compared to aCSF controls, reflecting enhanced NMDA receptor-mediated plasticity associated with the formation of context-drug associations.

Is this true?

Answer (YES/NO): NO